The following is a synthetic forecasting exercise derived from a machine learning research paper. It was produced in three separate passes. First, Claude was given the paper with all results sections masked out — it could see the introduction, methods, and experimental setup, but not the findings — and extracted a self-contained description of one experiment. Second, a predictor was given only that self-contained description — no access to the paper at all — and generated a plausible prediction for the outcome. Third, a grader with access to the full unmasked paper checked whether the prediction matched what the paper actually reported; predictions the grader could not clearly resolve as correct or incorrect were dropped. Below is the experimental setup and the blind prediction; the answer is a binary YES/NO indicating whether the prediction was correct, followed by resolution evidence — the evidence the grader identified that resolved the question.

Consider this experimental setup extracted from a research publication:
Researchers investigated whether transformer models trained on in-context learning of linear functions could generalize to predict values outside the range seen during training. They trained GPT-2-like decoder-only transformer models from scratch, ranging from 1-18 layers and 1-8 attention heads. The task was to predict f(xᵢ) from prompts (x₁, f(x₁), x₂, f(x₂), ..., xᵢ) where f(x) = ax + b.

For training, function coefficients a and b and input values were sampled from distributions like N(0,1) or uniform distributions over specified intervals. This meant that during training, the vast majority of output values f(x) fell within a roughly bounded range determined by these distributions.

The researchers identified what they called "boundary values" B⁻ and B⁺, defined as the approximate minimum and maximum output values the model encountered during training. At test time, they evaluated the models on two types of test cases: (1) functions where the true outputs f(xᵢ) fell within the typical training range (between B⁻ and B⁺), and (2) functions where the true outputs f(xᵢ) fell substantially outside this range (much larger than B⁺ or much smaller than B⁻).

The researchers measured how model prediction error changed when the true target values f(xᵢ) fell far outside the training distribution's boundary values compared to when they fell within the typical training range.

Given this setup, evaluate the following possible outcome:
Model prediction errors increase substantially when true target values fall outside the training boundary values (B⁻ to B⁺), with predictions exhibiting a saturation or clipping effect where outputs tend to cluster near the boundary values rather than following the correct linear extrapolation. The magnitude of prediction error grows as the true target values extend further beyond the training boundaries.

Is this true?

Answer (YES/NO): YES